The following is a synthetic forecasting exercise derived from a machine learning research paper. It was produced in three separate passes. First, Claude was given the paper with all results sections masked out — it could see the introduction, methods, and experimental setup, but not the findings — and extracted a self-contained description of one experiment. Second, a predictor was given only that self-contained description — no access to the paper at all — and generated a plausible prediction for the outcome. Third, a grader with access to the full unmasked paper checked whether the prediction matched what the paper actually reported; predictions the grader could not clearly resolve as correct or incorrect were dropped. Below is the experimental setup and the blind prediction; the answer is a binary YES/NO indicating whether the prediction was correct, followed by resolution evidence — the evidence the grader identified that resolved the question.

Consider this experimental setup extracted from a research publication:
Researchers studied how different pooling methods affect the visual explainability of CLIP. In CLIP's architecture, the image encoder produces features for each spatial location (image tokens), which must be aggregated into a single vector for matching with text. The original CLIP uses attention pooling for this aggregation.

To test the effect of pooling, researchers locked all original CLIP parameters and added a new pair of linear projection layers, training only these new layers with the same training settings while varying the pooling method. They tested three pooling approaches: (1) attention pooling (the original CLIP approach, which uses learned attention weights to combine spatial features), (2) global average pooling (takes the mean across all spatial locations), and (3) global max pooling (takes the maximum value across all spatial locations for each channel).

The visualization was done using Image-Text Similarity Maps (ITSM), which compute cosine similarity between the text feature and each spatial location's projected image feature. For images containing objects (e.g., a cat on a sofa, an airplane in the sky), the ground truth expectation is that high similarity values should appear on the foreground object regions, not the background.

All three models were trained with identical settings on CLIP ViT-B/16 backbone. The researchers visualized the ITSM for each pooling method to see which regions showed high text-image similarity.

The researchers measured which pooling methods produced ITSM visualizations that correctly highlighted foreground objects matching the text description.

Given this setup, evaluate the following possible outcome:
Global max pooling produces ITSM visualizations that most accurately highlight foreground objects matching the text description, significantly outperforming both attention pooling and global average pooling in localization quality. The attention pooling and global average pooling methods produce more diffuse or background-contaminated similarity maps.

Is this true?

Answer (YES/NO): YES